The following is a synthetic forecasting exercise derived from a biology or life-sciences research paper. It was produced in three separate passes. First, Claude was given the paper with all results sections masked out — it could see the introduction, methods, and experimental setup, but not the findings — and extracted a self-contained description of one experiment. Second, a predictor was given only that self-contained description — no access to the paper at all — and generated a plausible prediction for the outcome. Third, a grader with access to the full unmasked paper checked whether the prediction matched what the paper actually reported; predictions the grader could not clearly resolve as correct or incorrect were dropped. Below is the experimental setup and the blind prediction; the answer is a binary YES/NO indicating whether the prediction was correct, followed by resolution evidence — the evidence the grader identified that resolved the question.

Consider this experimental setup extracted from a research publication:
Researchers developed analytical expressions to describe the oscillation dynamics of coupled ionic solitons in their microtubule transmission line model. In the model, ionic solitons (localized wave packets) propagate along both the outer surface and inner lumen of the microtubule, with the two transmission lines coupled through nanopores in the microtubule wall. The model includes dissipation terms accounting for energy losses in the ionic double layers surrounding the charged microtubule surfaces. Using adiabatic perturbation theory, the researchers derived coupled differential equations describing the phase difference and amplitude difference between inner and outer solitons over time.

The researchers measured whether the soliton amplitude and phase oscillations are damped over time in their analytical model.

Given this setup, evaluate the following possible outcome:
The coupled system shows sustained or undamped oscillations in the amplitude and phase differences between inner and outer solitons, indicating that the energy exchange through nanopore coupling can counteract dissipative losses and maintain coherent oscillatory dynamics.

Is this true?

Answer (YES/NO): NO